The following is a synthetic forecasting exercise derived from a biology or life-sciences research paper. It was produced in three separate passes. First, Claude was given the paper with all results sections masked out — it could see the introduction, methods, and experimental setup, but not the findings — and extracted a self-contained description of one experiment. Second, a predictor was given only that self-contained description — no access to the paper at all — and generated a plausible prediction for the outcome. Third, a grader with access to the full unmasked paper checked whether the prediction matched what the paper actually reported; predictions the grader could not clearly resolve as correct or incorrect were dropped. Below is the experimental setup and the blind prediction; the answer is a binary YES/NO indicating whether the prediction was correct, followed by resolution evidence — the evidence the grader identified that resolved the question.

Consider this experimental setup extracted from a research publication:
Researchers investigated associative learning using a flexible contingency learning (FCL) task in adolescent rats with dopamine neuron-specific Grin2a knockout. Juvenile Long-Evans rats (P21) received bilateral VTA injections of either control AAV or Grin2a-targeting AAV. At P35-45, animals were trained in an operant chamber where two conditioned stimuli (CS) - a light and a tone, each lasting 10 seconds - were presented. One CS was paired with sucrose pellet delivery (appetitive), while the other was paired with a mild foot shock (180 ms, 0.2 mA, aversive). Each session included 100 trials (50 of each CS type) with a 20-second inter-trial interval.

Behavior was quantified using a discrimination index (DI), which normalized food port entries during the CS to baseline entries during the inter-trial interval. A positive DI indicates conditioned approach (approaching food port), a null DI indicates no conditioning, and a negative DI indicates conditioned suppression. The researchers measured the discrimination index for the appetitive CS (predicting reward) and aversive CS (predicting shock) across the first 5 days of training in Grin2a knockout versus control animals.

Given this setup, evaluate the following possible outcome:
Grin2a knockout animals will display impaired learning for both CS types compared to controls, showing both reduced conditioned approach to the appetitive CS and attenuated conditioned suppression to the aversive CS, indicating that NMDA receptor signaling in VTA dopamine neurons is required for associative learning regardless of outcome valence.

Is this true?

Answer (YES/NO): NO